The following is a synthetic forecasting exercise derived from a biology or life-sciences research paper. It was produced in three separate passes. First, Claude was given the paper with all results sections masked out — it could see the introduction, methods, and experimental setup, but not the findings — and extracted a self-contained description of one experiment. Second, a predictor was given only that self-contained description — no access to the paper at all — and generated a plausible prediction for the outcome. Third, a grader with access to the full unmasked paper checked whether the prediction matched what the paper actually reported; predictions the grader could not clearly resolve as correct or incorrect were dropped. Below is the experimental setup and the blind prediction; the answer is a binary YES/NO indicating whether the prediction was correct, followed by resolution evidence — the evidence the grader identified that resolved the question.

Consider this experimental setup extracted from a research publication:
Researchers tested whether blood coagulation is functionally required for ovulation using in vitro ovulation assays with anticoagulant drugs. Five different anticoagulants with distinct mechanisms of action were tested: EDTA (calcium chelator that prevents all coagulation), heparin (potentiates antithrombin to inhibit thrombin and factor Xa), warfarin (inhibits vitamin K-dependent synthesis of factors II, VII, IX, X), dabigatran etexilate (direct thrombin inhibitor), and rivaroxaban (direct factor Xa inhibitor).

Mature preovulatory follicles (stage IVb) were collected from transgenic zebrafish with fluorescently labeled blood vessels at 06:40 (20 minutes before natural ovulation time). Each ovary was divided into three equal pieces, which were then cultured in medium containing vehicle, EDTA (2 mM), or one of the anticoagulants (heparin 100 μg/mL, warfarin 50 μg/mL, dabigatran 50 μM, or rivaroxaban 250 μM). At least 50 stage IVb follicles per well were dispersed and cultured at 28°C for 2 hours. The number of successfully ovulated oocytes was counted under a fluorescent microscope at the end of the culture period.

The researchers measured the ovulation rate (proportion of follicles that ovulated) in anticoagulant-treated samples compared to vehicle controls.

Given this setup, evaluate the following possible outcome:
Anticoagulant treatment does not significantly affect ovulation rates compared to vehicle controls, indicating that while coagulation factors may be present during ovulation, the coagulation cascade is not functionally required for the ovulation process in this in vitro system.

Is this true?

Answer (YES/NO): NO